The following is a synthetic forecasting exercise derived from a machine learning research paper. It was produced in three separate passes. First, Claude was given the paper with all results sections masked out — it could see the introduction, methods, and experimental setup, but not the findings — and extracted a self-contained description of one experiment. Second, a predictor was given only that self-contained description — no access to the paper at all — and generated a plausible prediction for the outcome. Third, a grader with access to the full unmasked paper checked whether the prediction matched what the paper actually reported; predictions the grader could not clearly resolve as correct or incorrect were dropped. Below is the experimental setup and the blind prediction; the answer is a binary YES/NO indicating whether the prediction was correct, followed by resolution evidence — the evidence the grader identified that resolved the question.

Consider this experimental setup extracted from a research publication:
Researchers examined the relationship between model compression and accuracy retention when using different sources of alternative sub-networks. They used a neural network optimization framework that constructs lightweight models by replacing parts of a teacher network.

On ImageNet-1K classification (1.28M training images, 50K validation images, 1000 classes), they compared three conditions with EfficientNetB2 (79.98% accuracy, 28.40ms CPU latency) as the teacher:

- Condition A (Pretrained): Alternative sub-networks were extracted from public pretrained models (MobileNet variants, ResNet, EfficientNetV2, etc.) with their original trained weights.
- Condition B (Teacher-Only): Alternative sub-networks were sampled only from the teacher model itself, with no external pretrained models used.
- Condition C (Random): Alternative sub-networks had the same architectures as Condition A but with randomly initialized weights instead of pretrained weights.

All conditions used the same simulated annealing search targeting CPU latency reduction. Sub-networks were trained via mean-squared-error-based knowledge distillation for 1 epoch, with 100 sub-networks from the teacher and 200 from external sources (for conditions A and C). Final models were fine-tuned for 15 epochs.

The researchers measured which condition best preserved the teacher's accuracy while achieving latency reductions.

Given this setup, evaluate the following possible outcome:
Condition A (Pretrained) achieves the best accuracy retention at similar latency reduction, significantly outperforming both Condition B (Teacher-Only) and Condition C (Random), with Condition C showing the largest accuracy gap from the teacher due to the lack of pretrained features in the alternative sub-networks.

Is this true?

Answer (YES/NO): NO